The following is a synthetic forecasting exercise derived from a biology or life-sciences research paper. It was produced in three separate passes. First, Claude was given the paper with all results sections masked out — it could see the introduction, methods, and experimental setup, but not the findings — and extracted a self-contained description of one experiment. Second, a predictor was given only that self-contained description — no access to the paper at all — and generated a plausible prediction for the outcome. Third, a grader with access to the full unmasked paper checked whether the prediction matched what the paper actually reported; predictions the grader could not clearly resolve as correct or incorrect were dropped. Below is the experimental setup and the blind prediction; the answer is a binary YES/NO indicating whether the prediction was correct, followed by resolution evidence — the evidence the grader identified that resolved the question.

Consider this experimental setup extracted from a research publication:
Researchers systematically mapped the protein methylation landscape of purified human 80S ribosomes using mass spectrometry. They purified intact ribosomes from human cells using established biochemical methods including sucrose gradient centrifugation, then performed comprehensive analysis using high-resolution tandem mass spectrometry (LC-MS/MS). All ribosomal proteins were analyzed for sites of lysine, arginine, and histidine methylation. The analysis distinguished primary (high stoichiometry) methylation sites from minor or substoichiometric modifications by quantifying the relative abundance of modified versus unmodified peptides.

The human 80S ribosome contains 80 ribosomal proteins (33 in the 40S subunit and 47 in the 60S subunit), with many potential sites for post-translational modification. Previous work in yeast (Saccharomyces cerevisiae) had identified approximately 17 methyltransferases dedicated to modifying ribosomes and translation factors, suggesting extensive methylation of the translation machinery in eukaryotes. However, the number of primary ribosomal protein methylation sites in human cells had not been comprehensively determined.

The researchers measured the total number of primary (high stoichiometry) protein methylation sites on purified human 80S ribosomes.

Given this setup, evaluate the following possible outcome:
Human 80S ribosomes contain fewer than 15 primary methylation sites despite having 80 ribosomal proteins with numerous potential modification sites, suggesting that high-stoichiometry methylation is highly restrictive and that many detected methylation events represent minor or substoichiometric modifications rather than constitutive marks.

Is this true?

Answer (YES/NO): NO